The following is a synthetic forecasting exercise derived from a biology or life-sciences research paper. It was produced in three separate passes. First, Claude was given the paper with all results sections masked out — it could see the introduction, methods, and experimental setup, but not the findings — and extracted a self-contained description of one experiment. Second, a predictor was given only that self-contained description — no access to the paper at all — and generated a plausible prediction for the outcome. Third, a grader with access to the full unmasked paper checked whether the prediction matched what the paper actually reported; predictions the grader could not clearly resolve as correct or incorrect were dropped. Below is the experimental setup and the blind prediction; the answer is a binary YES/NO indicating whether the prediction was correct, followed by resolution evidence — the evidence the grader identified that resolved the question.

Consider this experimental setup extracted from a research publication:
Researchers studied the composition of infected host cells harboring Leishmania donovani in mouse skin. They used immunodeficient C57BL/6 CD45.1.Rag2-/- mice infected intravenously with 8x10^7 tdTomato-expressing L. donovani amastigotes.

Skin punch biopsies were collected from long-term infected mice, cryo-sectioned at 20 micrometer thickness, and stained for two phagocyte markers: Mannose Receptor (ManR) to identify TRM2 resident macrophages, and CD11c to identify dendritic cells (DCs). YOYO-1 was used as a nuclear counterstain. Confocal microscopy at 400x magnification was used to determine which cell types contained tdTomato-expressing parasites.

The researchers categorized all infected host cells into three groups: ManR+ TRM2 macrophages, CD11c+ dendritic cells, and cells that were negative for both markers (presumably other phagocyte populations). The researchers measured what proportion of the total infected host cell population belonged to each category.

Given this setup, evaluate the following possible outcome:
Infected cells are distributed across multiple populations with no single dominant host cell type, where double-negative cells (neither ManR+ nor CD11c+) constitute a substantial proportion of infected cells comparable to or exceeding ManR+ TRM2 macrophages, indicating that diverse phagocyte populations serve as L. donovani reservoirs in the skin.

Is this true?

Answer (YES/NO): YES